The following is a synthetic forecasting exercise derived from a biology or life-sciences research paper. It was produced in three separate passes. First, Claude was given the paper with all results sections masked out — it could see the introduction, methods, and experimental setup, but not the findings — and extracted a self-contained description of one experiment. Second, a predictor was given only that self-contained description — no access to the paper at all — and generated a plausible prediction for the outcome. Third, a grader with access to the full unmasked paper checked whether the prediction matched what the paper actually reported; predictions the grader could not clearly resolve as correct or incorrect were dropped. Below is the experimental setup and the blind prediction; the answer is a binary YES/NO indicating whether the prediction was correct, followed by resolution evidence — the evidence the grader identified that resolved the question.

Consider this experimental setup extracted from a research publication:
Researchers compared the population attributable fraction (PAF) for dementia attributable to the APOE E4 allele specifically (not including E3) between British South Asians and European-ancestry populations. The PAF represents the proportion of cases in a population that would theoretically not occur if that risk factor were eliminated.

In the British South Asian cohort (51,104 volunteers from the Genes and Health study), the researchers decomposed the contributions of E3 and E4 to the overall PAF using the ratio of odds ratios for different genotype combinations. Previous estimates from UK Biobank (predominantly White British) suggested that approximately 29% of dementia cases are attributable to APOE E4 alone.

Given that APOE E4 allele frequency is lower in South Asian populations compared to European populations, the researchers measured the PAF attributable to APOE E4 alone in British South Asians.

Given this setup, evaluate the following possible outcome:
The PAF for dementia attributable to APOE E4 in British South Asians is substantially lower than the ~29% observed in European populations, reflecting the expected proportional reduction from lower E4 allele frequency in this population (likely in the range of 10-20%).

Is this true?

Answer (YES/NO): YES